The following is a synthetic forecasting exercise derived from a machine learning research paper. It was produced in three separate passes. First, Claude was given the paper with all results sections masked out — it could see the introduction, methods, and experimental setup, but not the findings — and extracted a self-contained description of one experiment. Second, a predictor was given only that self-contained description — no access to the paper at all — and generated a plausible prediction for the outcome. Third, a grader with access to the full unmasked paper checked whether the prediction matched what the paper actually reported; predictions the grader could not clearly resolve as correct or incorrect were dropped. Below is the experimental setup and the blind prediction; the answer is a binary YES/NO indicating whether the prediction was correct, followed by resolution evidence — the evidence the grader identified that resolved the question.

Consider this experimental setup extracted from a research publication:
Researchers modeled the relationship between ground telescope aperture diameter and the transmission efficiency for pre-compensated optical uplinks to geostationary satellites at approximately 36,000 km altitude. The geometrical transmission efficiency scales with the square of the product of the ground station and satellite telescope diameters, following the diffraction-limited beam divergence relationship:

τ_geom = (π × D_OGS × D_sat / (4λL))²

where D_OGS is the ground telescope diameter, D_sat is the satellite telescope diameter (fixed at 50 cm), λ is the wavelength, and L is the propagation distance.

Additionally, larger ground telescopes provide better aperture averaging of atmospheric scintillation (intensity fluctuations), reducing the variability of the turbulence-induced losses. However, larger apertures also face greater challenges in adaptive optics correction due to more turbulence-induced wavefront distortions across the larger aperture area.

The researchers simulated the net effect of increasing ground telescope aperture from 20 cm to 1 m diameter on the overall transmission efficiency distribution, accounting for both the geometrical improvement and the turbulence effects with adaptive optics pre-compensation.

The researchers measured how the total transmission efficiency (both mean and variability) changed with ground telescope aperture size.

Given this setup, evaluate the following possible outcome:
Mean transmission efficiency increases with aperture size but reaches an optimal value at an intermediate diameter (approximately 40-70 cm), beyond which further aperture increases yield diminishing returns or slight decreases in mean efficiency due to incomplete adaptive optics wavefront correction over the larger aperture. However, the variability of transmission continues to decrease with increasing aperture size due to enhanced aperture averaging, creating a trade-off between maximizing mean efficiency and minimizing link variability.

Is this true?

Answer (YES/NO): NO